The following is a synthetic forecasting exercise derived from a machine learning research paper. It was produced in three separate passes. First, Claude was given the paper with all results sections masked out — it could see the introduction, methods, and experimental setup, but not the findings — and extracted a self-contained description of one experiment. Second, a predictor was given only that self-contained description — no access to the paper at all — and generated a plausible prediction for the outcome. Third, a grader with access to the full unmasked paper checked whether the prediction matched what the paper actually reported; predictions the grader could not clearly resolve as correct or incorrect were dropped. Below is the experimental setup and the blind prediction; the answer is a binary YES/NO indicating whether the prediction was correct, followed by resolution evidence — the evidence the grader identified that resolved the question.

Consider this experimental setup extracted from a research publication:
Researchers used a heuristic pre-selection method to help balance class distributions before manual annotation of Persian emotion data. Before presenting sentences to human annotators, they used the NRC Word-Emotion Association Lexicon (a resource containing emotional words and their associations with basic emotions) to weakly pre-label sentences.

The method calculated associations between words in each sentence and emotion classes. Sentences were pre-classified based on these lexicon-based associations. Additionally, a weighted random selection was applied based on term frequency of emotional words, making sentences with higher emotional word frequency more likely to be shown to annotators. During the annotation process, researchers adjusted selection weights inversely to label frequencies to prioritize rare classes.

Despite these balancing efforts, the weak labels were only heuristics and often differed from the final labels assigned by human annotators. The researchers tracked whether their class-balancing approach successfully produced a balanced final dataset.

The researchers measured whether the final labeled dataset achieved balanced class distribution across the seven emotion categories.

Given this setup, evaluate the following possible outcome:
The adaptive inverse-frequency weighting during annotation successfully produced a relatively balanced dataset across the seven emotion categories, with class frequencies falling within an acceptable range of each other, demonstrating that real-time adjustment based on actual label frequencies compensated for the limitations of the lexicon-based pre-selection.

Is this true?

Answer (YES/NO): NO